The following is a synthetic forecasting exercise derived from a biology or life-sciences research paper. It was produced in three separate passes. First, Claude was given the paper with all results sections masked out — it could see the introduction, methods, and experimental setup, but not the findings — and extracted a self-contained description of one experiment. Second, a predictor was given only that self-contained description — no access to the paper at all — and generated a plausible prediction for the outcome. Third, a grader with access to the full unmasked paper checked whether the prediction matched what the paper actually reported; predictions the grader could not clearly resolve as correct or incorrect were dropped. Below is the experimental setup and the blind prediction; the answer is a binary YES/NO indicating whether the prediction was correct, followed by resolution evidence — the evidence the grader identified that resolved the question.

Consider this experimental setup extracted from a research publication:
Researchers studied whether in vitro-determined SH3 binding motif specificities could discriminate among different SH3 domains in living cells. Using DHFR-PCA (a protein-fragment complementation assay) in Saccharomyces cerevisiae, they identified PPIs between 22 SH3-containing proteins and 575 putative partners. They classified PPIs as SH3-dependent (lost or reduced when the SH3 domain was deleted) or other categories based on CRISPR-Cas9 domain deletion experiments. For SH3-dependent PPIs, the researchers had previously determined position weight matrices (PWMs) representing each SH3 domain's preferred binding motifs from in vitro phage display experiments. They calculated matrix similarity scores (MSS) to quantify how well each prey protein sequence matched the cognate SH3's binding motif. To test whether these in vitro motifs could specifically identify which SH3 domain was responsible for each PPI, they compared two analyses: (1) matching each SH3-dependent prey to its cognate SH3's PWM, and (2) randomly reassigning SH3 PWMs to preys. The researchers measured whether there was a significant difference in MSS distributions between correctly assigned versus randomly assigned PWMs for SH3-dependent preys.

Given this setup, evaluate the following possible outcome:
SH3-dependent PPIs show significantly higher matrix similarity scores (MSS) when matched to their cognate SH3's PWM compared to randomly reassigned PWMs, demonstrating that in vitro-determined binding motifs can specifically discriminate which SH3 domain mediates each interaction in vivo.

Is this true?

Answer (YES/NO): NO